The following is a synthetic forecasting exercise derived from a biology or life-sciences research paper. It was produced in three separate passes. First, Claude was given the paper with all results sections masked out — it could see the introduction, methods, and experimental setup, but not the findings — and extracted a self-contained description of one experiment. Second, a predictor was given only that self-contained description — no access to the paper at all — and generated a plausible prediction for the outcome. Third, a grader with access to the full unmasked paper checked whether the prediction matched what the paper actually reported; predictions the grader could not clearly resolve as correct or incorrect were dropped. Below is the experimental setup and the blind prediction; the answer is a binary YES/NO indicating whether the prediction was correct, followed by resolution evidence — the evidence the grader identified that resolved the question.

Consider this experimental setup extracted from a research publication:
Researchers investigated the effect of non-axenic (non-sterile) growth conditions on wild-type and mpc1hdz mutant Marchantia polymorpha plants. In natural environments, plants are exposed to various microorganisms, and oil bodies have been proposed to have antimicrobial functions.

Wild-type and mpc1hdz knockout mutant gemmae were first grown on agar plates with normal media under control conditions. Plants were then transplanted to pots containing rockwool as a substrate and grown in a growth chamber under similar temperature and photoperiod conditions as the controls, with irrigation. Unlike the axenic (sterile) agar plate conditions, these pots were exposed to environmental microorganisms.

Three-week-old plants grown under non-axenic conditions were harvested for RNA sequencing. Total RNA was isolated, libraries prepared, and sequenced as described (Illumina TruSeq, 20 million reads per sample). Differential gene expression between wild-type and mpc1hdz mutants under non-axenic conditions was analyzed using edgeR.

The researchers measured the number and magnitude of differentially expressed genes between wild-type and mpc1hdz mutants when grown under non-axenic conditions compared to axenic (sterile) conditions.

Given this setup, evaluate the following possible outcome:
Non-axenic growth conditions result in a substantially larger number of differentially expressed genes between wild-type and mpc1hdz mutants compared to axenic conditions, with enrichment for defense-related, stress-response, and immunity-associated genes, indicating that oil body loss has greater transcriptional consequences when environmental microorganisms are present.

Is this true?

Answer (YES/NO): NO